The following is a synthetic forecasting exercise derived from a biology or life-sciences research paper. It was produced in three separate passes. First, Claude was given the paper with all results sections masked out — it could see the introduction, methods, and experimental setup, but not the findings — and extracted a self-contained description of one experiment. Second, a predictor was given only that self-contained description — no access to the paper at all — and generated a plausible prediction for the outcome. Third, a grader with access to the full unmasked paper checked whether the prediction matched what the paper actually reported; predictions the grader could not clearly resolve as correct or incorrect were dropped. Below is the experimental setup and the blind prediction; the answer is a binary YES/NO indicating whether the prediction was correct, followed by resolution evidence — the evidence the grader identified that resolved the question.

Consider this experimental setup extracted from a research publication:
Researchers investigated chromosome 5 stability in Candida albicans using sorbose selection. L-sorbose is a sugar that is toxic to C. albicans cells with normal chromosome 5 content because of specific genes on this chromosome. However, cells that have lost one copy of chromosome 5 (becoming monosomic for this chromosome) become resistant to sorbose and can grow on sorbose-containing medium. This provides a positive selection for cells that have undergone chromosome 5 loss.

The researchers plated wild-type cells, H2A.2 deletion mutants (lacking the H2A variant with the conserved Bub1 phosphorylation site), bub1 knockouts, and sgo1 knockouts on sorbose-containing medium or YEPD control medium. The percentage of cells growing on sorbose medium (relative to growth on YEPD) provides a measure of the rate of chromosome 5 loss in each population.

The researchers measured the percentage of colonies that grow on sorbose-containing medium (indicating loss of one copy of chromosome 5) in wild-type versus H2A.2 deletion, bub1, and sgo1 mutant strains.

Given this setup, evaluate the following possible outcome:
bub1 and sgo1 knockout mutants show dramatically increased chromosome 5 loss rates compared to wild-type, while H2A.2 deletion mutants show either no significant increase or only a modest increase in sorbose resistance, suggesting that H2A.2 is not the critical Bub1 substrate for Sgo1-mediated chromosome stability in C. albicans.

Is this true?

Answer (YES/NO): NO